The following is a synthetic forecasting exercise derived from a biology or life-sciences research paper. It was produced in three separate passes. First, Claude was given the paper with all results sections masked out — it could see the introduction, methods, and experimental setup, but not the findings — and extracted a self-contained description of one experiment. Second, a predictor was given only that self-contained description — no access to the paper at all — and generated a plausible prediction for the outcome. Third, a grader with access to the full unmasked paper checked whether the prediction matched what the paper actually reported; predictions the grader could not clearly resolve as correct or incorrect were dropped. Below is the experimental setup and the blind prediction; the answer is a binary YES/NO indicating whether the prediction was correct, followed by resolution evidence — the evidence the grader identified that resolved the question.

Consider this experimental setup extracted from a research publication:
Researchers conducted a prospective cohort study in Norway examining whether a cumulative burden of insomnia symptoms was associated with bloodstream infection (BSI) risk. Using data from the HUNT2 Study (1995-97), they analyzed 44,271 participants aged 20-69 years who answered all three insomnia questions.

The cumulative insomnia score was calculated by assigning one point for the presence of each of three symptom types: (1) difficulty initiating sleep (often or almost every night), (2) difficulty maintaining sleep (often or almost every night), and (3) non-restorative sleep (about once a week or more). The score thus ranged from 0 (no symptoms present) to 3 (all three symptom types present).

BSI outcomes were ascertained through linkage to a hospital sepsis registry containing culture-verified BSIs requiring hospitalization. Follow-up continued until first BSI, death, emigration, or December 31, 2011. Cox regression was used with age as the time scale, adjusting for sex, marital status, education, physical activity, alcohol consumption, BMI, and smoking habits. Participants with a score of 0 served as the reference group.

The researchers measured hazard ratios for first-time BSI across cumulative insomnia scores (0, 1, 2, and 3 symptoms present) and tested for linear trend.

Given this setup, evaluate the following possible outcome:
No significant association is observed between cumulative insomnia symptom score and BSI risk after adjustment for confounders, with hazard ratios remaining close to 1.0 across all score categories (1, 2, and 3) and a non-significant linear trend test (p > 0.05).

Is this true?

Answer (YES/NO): NO